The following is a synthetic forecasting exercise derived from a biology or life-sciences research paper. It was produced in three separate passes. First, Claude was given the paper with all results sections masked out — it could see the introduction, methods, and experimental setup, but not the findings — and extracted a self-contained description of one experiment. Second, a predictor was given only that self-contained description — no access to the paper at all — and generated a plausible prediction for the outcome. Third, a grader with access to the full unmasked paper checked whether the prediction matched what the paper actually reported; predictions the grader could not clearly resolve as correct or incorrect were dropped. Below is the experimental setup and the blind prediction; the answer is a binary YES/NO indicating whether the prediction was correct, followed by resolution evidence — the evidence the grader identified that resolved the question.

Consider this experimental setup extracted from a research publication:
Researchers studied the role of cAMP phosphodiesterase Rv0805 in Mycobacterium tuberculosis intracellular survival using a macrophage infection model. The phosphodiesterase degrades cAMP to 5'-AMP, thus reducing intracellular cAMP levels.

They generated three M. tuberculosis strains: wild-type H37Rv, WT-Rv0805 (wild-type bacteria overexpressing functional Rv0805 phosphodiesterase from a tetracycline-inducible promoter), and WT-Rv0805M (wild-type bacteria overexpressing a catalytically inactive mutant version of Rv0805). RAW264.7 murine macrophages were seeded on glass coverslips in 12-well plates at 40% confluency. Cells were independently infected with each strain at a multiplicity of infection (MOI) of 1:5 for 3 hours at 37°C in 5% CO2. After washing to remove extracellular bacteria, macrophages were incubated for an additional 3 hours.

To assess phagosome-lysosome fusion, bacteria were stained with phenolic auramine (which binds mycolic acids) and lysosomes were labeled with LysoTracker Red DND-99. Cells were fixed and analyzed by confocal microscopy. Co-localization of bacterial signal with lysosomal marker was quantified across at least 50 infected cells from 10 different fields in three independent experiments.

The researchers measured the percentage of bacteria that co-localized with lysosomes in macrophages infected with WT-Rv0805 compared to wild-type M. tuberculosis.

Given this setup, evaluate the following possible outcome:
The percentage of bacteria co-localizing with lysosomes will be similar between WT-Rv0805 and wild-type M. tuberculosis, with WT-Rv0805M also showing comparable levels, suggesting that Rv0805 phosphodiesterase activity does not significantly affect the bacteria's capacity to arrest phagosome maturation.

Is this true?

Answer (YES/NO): NO